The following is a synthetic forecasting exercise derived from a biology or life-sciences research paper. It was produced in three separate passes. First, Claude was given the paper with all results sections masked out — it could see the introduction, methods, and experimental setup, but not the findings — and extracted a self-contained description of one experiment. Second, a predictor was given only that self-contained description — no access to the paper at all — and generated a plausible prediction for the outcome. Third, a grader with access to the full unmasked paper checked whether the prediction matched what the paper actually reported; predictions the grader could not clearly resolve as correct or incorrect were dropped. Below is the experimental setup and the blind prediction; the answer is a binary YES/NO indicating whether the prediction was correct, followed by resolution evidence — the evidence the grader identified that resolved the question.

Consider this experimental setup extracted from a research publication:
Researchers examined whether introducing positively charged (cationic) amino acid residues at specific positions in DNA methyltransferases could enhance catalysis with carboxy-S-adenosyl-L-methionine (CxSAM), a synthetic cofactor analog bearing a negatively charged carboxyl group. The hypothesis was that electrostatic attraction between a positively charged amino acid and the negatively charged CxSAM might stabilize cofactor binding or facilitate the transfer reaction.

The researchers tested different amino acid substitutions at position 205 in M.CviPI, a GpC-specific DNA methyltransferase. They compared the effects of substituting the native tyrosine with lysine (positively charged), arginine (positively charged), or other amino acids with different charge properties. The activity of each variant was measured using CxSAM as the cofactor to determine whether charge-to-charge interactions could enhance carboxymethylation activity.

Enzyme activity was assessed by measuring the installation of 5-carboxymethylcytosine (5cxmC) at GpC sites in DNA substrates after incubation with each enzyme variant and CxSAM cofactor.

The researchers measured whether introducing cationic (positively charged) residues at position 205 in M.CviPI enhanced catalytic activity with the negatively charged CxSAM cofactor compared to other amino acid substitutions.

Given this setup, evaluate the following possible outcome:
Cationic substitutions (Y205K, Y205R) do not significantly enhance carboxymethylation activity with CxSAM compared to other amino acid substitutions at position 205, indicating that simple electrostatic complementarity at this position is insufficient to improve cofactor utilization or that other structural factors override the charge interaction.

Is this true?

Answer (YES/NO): NO